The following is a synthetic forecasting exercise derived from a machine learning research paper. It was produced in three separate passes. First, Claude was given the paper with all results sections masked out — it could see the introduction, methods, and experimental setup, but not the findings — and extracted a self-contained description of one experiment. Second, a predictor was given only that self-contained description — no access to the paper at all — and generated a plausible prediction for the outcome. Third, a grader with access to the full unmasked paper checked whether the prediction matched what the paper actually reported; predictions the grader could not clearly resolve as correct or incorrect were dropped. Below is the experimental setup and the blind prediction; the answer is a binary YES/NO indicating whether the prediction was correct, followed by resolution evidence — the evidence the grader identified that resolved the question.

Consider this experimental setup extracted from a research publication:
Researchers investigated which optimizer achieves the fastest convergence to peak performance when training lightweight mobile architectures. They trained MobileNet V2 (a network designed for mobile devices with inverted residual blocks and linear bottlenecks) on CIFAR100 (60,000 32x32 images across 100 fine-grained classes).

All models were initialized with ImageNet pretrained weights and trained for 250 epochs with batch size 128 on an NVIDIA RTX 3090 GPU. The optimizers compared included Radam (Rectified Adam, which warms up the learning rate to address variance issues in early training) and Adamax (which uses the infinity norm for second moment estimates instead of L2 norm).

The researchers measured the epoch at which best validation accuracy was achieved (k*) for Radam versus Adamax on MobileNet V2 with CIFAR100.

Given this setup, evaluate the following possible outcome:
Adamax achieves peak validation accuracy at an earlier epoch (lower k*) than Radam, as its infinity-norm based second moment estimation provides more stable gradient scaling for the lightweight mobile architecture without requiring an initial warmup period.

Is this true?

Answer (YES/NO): YES